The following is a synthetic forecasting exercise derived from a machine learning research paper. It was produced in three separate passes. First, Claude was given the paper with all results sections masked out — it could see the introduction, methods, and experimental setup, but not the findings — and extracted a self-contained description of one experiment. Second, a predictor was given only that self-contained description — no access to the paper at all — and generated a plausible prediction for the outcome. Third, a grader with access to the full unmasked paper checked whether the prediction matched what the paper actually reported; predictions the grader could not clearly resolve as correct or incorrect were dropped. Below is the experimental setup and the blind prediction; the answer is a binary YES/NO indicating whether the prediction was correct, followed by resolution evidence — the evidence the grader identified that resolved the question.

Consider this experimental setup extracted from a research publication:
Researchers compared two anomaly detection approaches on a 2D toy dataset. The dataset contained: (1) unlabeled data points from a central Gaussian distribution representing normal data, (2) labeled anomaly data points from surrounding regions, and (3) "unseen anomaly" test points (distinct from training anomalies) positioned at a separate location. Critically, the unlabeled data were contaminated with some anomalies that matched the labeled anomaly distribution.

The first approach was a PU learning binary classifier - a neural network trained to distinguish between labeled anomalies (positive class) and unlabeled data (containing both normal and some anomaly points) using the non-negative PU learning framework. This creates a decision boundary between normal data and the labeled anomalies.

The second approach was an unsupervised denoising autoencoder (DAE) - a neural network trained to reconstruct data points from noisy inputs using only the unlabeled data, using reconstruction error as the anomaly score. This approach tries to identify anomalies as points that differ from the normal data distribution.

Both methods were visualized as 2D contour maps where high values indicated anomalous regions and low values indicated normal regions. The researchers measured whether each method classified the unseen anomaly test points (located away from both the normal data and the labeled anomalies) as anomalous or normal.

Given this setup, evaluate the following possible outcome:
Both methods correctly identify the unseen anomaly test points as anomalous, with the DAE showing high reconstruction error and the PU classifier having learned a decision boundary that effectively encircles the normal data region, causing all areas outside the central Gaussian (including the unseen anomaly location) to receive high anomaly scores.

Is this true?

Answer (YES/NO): NO